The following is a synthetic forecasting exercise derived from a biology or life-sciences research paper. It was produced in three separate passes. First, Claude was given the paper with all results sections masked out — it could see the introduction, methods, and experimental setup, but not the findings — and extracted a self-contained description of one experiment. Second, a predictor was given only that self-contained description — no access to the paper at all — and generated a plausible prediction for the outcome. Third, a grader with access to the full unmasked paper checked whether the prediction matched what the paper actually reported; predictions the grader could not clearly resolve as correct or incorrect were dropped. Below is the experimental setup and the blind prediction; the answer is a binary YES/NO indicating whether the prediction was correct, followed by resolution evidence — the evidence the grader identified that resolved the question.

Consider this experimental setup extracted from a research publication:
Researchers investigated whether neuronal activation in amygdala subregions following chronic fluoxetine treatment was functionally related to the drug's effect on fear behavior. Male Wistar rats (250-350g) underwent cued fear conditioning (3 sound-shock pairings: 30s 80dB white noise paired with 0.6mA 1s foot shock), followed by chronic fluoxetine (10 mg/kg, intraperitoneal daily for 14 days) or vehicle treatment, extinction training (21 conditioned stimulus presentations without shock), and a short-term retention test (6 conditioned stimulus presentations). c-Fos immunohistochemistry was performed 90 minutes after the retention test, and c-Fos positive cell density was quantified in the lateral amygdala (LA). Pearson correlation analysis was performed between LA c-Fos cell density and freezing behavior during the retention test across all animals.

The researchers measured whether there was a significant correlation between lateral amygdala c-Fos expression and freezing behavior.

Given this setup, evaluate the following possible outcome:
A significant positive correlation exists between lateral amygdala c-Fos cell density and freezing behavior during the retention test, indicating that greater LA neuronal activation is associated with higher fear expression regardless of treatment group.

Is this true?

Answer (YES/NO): NO